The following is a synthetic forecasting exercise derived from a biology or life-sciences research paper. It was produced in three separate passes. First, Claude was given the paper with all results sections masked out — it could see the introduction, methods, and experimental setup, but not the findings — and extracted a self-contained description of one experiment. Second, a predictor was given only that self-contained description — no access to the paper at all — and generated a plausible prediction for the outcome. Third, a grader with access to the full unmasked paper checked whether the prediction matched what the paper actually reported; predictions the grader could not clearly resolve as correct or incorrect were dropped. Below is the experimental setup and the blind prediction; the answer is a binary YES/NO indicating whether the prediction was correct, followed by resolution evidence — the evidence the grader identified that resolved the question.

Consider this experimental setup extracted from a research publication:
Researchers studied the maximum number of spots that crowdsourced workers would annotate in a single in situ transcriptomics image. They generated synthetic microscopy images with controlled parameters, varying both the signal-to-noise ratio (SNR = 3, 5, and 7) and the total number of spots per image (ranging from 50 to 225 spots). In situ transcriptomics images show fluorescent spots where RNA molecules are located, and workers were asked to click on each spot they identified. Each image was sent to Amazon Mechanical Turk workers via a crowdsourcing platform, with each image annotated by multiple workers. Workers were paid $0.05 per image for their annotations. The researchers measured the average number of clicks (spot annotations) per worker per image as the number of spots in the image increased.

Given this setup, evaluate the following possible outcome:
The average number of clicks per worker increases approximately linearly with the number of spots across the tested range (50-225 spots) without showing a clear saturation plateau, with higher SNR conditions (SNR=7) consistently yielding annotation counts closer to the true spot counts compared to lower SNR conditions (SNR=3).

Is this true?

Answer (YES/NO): NO